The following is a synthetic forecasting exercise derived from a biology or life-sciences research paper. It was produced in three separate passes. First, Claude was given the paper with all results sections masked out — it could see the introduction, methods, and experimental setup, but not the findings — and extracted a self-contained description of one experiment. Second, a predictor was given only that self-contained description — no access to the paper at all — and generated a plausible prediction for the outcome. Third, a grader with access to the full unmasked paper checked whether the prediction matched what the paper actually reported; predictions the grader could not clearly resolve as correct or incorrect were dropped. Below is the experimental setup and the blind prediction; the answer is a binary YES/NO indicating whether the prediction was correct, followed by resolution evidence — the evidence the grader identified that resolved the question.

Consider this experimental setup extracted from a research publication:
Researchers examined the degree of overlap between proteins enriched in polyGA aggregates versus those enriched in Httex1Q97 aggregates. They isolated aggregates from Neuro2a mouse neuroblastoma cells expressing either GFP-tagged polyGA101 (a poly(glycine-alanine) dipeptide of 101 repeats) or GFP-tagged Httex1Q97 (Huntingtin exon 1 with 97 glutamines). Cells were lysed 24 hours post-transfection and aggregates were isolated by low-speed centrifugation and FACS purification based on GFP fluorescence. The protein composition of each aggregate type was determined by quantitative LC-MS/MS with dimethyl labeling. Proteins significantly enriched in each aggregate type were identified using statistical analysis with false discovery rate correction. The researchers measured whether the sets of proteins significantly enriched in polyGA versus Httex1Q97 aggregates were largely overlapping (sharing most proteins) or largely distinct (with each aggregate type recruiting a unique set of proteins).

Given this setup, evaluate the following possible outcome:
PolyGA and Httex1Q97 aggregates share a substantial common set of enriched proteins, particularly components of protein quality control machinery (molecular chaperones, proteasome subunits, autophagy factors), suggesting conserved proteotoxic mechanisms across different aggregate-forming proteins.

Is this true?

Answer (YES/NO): NO